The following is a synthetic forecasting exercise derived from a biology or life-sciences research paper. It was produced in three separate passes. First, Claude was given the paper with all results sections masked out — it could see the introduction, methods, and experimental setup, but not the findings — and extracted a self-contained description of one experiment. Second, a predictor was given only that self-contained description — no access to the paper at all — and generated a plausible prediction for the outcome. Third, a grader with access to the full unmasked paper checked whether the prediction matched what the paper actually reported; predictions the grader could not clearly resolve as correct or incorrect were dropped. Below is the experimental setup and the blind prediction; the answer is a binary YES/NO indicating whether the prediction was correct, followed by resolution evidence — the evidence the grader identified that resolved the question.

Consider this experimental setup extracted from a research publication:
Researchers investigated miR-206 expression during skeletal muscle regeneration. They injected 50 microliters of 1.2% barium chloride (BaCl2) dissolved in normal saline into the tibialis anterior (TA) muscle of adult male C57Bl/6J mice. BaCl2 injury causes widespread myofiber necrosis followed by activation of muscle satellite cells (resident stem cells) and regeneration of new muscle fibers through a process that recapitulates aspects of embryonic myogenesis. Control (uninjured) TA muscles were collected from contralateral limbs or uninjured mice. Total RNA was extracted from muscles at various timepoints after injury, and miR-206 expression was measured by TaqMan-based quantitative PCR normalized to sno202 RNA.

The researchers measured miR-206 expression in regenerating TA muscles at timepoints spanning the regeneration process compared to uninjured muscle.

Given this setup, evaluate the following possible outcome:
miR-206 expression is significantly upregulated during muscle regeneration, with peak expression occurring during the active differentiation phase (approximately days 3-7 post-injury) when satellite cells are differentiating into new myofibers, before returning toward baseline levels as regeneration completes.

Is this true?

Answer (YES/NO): NO